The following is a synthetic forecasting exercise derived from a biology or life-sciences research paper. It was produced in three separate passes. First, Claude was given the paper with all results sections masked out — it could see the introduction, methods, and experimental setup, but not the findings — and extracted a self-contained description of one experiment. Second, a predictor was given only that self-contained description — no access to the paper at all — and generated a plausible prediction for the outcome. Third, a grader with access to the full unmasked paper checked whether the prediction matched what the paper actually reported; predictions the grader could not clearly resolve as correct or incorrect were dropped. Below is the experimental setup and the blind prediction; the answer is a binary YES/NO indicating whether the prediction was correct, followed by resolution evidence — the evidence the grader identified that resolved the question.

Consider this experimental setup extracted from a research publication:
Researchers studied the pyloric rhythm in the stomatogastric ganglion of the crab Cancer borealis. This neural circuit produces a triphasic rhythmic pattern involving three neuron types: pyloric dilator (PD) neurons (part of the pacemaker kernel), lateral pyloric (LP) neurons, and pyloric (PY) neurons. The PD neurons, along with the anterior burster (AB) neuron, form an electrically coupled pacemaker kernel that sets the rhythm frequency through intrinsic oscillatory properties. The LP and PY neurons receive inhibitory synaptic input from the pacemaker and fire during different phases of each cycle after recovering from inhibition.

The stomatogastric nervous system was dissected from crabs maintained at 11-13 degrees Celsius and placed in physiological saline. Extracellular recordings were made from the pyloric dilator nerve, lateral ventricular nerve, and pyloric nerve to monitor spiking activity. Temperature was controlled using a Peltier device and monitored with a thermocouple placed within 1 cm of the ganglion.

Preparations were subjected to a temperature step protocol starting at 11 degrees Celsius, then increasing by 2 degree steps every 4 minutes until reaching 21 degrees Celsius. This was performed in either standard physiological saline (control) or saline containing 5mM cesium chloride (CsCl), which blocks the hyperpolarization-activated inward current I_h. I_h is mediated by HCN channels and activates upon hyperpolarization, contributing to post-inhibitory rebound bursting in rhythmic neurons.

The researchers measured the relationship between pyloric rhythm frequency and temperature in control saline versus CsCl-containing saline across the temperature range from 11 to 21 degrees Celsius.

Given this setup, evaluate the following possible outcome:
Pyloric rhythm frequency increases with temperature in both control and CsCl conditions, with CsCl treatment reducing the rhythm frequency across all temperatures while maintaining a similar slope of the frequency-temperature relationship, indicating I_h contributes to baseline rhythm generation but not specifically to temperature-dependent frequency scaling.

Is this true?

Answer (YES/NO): NO